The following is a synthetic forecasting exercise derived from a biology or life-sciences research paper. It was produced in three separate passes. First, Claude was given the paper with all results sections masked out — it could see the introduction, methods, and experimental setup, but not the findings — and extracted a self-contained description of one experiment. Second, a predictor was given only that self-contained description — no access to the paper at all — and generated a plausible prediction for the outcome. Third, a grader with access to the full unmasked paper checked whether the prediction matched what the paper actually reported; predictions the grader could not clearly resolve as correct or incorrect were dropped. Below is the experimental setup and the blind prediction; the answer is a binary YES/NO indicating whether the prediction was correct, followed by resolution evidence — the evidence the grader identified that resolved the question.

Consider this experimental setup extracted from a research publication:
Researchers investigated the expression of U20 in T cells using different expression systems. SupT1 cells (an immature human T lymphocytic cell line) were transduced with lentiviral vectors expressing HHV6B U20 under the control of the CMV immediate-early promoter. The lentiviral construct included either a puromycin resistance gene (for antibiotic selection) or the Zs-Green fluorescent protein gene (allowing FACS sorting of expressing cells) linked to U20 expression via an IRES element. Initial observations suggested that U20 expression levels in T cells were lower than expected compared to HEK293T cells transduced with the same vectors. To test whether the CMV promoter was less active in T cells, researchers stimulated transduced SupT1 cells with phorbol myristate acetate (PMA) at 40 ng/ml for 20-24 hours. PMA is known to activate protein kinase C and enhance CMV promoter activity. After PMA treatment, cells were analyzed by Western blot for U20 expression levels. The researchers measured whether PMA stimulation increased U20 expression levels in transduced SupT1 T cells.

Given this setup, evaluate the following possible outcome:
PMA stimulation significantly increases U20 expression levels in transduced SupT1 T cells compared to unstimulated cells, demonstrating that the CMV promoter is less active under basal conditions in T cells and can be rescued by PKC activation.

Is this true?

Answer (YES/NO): YES